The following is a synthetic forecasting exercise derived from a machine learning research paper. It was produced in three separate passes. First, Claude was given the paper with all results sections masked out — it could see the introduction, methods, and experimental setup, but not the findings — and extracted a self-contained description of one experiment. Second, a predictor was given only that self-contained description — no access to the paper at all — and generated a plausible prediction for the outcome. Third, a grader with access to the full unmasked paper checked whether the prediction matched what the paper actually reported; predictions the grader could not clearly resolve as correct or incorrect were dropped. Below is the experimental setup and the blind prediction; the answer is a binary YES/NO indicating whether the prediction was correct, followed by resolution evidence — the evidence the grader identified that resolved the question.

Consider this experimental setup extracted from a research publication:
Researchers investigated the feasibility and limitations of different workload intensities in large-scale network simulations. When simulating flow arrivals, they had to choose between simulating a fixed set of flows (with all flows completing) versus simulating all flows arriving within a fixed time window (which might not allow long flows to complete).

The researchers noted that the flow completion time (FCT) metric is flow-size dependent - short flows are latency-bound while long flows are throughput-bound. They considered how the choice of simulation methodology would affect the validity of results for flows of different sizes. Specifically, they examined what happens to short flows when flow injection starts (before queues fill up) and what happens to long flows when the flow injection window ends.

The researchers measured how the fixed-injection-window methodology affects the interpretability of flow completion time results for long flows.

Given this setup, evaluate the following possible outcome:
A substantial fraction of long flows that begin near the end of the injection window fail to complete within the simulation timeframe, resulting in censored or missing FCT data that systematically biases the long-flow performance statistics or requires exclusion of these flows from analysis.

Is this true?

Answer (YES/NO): NO